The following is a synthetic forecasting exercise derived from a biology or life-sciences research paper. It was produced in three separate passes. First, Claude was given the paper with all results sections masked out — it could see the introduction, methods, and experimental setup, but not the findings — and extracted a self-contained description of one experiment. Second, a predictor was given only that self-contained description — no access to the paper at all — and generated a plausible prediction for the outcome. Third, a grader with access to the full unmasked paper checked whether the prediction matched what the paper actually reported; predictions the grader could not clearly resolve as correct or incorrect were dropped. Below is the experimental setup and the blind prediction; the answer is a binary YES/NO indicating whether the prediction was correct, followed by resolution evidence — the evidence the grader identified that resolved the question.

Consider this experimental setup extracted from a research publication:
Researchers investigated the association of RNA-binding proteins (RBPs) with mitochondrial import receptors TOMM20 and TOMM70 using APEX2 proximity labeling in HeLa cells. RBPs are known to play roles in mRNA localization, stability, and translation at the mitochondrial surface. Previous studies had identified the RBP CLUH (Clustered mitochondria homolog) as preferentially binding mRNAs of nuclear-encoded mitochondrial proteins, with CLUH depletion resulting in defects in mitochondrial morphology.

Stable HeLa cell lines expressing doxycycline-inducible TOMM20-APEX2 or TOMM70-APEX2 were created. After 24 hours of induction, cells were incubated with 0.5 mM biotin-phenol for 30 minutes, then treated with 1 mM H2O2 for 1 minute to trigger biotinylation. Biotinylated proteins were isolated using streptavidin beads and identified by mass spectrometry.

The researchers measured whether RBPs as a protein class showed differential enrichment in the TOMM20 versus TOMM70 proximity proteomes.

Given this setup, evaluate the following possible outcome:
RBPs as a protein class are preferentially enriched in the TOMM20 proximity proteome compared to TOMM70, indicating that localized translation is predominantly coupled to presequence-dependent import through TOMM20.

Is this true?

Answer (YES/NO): YES